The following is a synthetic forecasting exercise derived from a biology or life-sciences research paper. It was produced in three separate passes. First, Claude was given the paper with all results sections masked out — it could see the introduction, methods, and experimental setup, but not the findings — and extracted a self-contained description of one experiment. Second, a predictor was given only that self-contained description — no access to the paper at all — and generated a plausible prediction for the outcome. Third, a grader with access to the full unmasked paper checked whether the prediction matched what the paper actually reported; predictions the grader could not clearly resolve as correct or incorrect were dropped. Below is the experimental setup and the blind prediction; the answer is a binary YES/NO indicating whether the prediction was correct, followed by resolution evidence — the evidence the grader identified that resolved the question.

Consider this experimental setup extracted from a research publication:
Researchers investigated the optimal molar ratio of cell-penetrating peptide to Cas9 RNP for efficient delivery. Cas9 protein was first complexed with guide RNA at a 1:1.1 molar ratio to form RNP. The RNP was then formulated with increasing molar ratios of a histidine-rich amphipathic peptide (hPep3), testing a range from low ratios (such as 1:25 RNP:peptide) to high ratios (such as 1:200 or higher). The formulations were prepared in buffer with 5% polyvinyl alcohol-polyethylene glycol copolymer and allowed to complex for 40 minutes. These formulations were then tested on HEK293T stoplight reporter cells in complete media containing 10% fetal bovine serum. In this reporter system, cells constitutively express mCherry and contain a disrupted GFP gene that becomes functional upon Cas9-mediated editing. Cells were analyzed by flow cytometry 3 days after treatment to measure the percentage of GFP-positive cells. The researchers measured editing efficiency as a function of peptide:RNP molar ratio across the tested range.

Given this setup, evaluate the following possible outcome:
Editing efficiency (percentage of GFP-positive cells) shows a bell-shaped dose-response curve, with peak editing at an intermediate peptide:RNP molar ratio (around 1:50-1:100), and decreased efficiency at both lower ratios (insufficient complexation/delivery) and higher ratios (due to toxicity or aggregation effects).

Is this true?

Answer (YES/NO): NO